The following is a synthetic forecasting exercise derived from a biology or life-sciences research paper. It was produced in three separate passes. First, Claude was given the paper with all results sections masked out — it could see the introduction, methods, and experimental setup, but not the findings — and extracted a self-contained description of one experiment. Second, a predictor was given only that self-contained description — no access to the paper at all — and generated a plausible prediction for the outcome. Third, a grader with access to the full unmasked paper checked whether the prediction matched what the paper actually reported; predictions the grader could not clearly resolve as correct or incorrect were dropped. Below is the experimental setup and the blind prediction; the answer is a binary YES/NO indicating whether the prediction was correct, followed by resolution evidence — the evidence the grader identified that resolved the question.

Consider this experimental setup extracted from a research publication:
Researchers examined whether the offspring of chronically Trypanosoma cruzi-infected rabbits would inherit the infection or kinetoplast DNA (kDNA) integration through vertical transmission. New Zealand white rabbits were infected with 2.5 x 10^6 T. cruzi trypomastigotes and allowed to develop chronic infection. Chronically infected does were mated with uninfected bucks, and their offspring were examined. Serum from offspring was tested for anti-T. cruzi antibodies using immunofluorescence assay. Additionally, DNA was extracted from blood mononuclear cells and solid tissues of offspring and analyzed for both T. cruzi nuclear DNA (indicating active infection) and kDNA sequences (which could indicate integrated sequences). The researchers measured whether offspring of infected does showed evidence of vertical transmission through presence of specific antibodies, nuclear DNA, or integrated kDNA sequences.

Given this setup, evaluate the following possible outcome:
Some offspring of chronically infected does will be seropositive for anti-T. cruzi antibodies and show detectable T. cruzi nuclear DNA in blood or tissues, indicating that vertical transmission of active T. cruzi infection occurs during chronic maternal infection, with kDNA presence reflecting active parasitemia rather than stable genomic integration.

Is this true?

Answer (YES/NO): NO